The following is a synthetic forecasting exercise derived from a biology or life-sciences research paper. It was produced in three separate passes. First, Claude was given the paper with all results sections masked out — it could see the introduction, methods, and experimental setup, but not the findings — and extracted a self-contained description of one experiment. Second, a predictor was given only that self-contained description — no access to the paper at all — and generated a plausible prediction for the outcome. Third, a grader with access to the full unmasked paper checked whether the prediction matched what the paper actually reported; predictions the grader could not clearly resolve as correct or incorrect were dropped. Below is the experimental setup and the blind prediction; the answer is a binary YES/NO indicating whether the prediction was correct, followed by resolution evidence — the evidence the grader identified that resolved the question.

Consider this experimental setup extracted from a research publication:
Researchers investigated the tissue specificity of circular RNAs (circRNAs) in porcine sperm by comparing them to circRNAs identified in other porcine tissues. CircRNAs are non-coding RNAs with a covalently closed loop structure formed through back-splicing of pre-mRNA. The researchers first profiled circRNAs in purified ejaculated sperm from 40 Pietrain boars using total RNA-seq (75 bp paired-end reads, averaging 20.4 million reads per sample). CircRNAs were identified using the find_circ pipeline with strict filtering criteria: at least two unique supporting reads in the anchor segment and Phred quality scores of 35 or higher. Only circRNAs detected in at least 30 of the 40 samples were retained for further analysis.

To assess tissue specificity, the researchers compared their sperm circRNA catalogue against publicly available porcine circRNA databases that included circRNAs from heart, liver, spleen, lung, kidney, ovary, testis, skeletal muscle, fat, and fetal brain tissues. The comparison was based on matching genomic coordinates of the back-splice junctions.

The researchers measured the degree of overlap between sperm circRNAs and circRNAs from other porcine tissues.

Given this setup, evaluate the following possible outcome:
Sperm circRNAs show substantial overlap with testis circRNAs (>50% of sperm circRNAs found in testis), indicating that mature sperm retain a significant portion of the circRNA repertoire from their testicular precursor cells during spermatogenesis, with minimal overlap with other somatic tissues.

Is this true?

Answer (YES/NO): NO